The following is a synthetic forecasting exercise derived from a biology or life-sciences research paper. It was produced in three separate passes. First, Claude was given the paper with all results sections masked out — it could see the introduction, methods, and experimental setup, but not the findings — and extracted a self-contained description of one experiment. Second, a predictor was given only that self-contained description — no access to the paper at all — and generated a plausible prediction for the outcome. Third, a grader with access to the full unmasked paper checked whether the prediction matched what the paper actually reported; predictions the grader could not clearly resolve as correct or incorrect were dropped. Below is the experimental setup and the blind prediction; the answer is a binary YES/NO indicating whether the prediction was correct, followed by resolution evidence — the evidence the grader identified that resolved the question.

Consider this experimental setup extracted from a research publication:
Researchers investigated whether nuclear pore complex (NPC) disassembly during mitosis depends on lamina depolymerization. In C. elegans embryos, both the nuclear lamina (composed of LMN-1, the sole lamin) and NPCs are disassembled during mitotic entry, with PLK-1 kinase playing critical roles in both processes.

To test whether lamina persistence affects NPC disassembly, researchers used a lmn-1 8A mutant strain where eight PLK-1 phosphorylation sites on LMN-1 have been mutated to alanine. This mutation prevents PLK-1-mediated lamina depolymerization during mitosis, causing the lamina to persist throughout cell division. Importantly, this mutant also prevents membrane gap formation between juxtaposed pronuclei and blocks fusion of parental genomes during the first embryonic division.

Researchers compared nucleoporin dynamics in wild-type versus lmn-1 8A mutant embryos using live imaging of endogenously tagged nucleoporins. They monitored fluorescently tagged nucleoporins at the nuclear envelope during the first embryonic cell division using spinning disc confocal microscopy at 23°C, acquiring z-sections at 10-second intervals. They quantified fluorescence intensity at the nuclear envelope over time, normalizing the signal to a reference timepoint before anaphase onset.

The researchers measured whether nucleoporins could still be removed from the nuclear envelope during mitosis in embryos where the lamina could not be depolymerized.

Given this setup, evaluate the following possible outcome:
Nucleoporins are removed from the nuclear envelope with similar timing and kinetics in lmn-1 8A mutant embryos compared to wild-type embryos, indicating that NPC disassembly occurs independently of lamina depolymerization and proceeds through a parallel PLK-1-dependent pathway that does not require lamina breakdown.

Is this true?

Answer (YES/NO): NO